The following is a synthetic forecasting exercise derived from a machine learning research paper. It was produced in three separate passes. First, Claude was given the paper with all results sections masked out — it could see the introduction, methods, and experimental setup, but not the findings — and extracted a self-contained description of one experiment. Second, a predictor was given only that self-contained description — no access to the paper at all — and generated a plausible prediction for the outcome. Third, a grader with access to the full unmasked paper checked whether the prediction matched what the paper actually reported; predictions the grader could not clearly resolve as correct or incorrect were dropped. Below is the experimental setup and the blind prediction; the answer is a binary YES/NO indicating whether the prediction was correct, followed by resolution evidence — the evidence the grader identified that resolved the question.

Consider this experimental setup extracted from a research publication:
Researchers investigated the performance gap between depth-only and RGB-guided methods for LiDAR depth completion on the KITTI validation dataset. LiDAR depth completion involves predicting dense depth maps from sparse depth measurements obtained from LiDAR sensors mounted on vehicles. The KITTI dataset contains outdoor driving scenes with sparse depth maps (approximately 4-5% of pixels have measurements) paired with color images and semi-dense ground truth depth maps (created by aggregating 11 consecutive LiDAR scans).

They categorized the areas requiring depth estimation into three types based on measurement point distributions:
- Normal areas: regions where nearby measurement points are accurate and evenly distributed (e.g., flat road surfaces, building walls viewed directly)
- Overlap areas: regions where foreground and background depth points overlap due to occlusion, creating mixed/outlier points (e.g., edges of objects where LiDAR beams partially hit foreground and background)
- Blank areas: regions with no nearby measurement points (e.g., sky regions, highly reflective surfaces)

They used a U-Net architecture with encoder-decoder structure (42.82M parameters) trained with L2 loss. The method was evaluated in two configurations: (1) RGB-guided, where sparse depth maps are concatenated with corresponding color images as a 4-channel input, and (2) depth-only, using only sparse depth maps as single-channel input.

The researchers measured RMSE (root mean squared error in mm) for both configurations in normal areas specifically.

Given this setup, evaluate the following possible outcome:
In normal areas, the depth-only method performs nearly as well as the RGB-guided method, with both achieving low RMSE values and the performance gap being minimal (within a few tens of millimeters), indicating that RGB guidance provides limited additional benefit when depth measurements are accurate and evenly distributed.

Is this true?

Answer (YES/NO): YES